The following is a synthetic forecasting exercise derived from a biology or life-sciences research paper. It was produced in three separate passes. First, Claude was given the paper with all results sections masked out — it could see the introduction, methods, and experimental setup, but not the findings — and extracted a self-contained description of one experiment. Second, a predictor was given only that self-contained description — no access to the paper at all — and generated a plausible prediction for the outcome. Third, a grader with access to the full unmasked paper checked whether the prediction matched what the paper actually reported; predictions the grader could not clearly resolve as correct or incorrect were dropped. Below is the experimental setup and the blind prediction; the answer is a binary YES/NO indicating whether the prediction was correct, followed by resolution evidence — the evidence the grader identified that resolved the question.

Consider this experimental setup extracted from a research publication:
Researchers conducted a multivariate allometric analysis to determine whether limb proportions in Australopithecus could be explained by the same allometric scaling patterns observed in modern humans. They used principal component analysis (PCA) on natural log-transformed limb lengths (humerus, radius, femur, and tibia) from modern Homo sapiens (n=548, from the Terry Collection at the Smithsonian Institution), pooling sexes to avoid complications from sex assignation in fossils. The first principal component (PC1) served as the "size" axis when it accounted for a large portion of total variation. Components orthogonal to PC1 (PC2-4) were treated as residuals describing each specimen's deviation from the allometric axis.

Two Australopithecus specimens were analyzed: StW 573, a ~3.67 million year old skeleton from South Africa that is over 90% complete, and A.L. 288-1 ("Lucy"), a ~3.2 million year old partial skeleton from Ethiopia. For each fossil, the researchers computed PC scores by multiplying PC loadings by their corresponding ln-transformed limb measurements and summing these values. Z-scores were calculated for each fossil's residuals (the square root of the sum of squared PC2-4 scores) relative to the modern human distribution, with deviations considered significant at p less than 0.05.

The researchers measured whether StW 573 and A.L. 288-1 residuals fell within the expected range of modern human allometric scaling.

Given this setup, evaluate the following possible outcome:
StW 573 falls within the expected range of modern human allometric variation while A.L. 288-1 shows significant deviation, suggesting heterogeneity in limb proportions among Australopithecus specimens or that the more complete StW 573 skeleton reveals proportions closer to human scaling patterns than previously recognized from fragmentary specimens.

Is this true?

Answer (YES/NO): NO